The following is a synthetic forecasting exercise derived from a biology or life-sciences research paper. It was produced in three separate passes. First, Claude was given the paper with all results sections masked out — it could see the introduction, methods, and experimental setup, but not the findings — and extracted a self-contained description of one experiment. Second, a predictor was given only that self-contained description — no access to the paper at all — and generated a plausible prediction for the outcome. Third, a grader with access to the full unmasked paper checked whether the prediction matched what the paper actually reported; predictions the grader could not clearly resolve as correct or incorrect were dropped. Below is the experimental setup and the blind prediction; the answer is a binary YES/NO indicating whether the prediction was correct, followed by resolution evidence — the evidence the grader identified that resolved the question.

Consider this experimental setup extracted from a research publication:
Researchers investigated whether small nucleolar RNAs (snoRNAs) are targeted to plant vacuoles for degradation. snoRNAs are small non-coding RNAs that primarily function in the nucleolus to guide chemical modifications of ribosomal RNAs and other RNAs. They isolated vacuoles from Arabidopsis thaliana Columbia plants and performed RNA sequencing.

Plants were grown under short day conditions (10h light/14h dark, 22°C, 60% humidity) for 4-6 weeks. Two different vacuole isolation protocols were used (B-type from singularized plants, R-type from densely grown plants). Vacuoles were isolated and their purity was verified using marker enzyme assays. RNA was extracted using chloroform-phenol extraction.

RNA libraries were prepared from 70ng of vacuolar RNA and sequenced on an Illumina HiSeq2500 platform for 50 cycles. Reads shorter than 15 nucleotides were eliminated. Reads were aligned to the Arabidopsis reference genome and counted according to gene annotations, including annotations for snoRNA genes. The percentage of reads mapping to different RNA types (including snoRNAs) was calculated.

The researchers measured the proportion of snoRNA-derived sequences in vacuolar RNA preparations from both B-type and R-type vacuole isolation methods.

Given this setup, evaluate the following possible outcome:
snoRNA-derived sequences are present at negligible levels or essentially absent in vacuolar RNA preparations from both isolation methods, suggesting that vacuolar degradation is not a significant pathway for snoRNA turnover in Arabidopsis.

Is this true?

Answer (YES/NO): NO